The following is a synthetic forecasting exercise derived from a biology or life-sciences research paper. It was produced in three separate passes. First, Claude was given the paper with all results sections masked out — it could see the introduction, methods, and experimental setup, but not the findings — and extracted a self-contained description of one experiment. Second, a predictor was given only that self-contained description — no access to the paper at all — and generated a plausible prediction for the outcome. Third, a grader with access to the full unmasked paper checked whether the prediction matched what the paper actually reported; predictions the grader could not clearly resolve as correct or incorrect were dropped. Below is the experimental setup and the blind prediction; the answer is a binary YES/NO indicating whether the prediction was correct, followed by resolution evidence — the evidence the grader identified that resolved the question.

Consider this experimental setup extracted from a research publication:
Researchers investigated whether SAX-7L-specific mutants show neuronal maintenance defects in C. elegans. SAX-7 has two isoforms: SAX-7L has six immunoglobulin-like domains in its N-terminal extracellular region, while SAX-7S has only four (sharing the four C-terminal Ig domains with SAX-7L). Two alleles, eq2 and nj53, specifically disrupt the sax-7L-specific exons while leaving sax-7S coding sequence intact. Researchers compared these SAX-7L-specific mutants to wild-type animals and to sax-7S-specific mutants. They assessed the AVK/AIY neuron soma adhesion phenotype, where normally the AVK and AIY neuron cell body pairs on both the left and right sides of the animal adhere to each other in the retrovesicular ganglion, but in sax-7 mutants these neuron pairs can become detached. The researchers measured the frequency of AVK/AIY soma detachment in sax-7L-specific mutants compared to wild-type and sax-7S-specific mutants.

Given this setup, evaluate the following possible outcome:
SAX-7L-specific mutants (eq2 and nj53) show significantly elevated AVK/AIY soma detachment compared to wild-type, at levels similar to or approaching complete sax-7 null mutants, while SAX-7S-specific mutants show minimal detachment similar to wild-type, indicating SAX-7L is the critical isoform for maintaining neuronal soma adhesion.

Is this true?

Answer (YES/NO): NO